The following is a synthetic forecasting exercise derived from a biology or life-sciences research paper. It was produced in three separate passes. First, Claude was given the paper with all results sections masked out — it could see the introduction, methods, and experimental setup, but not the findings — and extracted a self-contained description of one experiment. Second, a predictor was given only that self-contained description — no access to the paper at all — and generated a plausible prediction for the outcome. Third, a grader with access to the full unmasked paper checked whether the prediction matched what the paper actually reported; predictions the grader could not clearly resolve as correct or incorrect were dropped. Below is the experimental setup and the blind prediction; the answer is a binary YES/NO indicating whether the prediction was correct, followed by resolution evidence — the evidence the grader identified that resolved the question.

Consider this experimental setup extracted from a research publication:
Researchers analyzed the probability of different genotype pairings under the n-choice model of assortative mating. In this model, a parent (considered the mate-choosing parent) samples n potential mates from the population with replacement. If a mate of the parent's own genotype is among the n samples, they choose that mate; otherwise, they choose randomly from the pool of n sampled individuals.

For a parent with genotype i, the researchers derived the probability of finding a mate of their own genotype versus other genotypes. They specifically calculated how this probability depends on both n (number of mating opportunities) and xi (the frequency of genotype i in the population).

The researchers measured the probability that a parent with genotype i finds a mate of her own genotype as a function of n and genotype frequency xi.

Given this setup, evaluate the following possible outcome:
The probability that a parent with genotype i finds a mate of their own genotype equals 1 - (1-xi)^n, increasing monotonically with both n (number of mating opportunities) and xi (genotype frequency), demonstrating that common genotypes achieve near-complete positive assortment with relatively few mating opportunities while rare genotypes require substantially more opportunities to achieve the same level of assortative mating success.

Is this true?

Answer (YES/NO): YES